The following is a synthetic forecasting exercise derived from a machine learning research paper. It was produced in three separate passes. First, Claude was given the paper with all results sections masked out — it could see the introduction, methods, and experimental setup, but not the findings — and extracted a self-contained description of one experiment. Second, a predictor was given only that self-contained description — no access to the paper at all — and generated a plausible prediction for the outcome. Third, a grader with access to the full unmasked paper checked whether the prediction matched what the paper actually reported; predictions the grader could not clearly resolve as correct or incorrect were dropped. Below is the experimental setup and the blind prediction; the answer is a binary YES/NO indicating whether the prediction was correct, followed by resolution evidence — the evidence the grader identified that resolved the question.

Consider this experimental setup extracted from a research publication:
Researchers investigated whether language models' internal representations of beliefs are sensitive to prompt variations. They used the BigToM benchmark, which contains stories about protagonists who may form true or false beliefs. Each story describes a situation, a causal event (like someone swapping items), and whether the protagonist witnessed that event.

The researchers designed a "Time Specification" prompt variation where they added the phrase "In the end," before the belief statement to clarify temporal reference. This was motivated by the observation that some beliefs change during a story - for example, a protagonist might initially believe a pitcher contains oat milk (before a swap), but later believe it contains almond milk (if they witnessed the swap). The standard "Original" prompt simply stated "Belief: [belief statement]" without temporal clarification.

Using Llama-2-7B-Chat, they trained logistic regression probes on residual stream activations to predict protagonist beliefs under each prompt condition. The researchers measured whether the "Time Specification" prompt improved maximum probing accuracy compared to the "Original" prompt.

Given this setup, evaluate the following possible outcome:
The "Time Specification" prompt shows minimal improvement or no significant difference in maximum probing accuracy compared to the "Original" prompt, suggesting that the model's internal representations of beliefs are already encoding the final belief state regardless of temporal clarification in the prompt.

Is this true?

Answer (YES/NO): NO